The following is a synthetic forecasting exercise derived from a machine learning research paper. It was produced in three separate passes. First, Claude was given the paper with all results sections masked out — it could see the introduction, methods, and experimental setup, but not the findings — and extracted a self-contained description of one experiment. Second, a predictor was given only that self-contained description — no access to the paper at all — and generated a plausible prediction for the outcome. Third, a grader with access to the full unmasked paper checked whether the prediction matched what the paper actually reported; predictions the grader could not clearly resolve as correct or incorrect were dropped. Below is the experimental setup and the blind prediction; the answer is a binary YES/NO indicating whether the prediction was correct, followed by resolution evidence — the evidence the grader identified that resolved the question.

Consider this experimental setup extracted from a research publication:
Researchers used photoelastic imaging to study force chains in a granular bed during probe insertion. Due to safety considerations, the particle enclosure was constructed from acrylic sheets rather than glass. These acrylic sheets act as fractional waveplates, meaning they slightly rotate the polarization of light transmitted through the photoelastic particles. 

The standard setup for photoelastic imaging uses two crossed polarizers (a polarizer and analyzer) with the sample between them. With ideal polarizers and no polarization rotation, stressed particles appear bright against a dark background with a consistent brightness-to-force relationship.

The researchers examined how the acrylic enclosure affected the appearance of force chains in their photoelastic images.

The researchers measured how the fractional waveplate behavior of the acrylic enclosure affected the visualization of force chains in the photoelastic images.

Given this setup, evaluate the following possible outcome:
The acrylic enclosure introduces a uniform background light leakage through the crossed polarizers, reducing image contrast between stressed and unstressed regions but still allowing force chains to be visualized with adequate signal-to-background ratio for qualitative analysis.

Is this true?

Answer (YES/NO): NO